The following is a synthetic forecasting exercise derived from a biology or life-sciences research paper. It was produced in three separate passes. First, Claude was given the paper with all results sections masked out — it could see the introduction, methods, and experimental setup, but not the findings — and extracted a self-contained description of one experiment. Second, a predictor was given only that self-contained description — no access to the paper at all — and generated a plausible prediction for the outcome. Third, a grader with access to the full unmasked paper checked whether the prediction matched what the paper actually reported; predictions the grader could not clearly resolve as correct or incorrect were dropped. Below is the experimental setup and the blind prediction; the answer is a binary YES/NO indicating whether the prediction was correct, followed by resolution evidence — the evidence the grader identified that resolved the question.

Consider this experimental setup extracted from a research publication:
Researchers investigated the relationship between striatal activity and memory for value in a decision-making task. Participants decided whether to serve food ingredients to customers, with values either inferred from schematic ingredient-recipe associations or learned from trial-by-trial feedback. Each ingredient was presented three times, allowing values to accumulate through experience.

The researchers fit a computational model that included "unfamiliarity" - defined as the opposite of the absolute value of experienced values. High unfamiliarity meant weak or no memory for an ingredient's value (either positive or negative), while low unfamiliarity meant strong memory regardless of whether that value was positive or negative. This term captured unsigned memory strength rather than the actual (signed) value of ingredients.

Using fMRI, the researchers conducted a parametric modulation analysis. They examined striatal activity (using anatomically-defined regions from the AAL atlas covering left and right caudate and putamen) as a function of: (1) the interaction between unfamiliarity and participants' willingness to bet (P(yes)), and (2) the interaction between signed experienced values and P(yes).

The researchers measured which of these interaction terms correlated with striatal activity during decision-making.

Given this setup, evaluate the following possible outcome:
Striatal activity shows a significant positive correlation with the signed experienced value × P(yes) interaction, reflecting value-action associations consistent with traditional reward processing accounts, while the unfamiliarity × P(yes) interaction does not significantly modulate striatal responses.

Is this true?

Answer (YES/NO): NO